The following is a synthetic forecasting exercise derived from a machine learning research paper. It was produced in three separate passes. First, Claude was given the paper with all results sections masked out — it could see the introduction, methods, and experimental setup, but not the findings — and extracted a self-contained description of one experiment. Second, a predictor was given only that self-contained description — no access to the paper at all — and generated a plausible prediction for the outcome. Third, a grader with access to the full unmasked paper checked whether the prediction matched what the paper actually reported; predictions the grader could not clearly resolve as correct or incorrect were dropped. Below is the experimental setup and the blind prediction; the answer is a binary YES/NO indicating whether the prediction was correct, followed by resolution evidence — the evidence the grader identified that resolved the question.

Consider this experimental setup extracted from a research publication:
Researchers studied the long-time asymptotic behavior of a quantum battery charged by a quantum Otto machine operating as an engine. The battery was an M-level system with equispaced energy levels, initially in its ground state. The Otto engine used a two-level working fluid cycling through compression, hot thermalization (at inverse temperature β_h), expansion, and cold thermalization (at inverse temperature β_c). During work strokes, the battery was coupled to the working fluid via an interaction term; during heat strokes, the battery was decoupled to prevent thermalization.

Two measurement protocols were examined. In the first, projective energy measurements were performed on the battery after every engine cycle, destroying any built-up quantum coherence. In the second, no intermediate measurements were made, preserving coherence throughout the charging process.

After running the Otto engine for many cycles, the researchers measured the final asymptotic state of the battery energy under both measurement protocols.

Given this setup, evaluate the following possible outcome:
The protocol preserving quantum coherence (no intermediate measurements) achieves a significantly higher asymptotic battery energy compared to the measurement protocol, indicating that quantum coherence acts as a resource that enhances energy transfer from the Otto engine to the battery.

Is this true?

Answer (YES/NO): NO